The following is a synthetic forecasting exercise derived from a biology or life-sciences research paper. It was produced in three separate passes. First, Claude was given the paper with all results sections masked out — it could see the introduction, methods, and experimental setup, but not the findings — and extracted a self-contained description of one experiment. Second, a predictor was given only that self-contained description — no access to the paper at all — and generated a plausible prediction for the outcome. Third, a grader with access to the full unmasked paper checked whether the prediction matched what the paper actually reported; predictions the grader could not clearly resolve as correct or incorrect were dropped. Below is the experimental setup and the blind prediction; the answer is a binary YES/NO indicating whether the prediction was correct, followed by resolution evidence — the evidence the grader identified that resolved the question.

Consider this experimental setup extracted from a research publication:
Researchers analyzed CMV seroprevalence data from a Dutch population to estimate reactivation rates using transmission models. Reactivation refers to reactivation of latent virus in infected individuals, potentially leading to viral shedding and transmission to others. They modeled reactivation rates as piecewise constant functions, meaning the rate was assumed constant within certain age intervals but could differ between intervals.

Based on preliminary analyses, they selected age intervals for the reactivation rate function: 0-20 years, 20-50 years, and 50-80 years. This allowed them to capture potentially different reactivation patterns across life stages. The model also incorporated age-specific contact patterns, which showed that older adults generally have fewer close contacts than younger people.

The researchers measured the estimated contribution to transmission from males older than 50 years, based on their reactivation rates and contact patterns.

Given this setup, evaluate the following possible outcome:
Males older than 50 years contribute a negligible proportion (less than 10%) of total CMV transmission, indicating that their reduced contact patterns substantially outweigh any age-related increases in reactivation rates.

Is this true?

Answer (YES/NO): NO